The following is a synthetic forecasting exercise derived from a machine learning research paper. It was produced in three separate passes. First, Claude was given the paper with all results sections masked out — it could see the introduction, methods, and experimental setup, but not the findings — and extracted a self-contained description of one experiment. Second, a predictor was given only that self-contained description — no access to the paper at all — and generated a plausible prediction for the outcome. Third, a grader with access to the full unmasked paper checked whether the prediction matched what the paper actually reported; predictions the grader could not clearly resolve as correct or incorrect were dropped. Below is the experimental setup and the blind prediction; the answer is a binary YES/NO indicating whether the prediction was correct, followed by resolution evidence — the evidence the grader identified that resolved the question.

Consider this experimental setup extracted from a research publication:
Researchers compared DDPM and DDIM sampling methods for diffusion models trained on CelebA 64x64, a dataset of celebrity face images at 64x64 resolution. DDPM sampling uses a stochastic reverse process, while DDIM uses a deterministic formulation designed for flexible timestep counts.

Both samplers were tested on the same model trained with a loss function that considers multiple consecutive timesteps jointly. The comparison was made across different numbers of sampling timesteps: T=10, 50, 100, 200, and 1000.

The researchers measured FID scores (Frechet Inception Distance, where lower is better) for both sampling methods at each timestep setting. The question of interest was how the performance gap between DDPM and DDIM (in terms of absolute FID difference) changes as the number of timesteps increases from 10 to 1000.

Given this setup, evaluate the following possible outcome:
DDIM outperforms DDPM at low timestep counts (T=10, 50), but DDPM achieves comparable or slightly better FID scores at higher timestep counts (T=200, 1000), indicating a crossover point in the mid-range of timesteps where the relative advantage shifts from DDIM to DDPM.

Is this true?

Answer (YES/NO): NO